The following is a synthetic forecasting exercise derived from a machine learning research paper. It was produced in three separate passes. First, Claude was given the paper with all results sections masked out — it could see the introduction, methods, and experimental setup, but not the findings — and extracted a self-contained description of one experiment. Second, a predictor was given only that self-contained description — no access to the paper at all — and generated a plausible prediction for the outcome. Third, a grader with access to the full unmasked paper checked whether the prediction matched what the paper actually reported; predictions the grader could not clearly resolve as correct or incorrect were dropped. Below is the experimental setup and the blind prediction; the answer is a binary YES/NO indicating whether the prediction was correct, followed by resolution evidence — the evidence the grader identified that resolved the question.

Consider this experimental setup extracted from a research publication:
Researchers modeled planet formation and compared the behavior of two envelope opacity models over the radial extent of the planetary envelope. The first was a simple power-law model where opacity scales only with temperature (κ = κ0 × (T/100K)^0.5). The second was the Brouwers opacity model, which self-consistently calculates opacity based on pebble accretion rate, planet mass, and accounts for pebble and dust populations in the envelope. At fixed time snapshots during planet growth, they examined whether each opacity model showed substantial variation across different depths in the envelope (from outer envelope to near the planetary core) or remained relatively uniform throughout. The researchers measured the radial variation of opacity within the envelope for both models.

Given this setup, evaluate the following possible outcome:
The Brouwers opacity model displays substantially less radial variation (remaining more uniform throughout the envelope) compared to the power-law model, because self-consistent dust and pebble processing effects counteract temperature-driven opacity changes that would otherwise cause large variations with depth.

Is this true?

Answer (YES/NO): NO